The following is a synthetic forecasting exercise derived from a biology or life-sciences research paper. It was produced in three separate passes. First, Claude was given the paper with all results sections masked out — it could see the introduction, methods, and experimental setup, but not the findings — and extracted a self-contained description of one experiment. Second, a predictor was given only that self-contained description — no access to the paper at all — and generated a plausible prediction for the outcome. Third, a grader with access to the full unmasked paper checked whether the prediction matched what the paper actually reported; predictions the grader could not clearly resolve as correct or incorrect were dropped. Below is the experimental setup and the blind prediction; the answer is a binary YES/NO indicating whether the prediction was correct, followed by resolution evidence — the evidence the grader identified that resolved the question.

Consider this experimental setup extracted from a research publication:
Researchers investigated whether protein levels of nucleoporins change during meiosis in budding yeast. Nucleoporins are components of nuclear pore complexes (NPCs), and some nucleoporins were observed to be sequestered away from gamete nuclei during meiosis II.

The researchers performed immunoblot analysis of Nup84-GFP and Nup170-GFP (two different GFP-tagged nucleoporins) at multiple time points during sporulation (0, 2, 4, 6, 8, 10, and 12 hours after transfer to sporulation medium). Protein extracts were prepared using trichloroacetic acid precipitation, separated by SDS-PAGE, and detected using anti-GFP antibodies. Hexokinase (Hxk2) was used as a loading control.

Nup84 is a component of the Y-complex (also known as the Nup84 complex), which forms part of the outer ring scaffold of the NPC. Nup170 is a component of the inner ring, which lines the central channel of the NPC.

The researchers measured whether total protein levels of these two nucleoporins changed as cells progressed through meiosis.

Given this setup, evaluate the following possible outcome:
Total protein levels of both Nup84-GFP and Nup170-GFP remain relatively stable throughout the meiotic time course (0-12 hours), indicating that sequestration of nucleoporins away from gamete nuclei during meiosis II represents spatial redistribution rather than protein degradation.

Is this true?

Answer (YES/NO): NO